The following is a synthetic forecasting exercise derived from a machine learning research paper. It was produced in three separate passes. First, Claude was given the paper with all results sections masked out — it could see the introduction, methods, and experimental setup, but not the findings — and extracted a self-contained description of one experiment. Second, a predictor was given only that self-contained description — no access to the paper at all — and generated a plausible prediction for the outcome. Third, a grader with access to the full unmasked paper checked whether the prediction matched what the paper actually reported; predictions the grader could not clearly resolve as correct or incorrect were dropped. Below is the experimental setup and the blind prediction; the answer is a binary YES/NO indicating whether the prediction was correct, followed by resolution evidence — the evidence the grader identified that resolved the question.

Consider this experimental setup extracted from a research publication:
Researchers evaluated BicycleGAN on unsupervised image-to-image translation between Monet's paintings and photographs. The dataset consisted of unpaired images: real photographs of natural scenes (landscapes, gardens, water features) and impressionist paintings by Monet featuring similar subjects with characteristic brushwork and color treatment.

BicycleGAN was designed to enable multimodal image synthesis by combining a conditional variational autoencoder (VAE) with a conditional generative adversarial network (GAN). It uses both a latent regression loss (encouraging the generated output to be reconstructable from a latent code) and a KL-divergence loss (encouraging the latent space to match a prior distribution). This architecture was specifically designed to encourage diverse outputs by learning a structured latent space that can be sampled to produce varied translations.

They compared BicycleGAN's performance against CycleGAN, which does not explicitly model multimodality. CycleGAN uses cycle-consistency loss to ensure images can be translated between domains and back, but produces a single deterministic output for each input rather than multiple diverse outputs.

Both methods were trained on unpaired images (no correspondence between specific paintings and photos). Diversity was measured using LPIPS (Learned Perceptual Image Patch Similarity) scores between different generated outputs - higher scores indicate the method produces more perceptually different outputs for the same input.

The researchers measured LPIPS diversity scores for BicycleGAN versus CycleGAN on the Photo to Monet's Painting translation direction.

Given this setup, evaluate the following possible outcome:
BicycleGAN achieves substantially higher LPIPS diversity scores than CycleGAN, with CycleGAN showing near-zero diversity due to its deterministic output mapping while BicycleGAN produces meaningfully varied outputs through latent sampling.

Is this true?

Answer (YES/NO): NO